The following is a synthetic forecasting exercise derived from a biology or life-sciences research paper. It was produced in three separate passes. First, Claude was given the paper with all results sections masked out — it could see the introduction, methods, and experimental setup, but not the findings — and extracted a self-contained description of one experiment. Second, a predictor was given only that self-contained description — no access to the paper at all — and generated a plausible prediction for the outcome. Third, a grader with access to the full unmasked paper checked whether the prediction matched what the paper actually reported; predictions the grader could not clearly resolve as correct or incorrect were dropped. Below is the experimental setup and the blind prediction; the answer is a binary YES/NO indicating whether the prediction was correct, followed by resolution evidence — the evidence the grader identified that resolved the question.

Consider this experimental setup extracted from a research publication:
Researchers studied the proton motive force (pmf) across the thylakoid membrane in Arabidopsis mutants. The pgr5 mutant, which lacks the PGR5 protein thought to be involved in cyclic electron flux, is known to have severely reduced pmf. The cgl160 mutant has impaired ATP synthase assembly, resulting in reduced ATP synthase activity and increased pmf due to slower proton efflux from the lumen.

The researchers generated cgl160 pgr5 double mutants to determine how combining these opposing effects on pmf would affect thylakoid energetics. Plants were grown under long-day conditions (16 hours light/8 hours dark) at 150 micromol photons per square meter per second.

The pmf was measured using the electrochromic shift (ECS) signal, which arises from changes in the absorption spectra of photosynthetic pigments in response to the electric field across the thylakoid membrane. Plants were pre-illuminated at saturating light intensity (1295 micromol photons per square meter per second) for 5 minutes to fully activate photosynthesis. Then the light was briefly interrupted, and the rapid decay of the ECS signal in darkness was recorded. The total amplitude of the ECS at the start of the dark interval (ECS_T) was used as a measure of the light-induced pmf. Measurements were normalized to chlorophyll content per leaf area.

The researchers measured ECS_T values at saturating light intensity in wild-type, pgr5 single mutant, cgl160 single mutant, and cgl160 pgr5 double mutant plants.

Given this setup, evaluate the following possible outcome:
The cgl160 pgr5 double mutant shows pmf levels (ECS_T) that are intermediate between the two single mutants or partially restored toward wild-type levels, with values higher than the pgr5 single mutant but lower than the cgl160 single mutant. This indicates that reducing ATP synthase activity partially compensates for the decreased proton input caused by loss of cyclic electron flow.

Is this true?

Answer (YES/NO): NO